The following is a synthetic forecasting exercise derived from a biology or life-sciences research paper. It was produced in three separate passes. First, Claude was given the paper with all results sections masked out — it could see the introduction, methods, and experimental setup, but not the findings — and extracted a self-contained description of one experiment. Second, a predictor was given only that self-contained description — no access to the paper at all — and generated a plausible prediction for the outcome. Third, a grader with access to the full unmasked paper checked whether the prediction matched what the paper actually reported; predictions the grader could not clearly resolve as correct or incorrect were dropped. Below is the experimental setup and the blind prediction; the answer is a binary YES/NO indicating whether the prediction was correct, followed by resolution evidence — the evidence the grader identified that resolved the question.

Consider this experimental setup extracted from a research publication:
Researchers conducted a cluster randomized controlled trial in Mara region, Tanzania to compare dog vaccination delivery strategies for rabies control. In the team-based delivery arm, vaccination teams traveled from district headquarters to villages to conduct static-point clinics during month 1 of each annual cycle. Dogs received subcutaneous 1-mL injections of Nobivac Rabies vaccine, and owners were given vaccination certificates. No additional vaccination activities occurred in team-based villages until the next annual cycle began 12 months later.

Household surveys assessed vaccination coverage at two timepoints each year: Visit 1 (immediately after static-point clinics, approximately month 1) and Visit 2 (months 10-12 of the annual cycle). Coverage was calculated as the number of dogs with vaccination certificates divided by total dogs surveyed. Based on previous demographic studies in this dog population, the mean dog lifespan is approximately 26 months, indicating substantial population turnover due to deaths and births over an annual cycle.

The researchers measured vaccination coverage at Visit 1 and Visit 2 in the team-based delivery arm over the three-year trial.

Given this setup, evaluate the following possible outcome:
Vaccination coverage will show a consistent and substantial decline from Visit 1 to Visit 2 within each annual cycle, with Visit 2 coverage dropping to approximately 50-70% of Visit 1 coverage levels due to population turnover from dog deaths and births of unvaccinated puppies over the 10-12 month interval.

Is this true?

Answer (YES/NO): NO